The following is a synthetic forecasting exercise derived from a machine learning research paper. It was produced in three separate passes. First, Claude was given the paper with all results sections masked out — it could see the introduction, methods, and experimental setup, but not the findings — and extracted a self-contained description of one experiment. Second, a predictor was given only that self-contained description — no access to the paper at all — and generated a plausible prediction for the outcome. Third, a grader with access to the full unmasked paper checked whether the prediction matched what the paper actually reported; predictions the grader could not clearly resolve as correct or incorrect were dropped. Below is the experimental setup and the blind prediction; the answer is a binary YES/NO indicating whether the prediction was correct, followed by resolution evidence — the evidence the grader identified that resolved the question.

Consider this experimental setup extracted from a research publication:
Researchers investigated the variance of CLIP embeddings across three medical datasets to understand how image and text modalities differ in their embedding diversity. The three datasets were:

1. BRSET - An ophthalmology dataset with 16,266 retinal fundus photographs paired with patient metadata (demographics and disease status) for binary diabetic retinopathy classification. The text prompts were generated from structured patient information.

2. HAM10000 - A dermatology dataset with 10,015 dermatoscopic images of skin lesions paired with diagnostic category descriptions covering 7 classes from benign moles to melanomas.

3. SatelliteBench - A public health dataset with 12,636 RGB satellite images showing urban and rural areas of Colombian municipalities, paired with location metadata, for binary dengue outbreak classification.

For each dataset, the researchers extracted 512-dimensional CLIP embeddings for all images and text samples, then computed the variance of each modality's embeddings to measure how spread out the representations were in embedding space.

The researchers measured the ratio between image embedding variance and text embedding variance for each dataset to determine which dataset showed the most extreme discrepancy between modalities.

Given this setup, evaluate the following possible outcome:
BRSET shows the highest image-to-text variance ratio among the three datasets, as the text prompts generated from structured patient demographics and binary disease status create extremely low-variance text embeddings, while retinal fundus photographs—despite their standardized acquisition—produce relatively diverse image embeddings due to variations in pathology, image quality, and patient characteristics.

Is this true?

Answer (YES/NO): NO